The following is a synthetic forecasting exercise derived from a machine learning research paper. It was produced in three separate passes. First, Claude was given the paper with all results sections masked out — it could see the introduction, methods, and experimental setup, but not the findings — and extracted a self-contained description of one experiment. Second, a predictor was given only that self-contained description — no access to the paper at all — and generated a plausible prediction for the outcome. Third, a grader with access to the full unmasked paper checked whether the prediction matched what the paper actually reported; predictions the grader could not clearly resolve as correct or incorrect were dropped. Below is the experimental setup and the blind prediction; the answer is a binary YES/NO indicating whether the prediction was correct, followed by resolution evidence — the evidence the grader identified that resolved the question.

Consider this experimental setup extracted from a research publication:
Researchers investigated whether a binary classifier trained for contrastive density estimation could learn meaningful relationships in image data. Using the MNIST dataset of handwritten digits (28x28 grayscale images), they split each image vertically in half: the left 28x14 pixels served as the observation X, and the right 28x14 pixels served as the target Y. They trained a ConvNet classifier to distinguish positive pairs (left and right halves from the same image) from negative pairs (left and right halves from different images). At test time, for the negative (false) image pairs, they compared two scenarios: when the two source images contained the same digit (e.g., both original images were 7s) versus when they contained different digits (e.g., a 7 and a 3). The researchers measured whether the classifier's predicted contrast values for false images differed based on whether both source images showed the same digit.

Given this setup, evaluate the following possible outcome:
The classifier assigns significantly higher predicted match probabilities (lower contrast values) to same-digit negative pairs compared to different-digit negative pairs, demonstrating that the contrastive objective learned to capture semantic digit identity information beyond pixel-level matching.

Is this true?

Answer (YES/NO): NO